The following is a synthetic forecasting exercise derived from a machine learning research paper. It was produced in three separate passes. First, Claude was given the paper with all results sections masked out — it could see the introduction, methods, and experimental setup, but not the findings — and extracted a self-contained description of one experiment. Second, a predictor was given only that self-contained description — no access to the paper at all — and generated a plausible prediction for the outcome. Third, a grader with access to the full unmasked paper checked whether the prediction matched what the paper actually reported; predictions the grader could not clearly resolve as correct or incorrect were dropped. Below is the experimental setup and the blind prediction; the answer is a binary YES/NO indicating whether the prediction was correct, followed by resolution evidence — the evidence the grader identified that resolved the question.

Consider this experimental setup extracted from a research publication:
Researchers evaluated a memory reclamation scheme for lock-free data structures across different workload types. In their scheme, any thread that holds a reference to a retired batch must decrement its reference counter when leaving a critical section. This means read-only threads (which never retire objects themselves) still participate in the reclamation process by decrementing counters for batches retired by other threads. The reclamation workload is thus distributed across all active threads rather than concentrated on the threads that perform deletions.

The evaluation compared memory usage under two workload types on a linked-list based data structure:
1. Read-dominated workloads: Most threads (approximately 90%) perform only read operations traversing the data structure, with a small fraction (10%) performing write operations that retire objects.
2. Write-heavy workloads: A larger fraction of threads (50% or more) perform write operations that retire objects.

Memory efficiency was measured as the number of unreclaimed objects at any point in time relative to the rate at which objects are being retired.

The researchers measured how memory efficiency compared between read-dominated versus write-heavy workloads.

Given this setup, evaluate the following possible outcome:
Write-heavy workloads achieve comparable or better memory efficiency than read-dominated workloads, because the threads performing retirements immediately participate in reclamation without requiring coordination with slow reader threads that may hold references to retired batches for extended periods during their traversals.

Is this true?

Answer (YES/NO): NO